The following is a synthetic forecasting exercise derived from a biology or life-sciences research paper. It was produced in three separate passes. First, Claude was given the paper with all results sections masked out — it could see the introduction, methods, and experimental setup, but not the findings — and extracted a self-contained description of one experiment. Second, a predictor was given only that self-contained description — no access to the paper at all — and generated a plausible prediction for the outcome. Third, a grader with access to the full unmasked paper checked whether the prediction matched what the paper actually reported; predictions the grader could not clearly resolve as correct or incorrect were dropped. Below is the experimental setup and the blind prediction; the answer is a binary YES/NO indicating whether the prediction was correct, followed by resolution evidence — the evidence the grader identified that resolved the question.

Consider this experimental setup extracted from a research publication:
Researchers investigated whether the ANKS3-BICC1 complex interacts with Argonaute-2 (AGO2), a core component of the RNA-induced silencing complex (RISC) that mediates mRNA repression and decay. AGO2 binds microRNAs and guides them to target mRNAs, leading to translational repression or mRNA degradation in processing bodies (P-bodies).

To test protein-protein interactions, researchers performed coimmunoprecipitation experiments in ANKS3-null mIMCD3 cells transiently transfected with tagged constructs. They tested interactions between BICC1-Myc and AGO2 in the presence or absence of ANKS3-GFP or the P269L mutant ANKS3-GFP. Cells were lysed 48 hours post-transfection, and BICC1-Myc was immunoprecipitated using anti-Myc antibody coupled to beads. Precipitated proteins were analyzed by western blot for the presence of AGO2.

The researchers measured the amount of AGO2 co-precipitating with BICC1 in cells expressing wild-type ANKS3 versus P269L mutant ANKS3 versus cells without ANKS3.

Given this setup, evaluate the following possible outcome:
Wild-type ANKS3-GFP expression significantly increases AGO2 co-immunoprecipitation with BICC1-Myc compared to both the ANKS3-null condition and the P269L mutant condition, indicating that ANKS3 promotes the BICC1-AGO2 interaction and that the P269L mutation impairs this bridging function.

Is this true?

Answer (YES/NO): NO